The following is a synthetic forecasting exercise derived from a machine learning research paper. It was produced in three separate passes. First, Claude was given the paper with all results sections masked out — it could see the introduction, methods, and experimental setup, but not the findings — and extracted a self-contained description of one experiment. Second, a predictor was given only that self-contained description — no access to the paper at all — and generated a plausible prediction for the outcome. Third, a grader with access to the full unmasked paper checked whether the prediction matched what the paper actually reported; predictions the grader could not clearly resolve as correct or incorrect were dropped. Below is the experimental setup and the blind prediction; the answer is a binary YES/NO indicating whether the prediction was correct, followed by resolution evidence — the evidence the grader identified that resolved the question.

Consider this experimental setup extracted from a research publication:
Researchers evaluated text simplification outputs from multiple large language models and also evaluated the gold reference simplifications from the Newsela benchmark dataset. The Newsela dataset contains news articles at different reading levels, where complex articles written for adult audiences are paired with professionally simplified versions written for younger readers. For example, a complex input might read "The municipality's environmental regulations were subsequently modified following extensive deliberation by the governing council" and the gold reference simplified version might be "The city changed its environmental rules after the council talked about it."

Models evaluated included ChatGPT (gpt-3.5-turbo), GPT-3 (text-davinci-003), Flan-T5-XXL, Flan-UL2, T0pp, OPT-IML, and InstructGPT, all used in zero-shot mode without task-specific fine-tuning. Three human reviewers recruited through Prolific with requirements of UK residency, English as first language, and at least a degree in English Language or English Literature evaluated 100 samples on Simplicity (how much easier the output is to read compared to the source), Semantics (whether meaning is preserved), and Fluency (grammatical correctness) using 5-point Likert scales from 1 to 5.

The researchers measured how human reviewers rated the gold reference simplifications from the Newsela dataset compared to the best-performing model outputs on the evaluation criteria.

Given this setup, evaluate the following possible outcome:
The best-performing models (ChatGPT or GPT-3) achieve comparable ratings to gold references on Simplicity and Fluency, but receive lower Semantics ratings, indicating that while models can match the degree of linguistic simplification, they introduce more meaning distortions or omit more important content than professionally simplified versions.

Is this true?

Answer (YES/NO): NO